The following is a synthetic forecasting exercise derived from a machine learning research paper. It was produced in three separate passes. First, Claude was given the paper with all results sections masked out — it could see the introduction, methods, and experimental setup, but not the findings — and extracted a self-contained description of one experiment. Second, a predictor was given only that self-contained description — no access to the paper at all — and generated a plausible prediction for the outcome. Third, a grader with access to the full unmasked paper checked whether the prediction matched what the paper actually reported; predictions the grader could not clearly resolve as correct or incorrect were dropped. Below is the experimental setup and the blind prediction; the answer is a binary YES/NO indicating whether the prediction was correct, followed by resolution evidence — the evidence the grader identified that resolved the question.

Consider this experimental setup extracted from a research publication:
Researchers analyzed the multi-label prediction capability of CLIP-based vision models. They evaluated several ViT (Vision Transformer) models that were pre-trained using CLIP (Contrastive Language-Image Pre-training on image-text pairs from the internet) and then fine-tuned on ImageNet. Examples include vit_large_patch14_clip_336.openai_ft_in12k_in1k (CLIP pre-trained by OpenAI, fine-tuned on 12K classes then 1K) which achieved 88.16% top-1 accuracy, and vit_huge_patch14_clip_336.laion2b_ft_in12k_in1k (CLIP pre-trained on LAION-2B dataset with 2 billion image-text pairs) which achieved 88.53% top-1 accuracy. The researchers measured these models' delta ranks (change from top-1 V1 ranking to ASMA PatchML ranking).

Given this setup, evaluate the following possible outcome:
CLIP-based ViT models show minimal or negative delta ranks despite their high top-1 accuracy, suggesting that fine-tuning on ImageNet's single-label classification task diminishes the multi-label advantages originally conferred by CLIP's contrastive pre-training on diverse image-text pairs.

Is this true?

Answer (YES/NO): YES